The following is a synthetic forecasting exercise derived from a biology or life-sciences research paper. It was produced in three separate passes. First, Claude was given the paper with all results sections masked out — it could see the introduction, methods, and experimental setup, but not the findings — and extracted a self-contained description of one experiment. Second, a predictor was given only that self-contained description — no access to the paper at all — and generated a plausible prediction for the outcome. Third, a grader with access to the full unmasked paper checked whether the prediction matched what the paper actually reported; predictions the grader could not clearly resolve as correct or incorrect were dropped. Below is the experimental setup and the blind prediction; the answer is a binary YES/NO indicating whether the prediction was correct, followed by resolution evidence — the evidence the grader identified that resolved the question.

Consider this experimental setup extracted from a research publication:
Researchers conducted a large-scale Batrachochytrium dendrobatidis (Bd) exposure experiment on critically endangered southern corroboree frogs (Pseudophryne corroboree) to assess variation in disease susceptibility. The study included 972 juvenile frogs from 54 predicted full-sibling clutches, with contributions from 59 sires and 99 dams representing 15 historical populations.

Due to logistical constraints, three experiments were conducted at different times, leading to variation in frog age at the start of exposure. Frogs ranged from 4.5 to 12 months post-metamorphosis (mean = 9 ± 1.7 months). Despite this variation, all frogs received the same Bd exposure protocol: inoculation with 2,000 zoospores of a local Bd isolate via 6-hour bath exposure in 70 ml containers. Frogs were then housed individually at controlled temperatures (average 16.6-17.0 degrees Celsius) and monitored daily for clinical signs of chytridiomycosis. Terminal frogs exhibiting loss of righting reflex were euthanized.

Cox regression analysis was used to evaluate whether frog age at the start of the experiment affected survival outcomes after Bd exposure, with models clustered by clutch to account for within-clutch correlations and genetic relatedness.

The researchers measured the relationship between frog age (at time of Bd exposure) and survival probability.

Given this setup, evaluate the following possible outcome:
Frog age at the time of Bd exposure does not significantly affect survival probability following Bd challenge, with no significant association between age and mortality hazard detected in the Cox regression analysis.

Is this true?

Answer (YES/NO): YES